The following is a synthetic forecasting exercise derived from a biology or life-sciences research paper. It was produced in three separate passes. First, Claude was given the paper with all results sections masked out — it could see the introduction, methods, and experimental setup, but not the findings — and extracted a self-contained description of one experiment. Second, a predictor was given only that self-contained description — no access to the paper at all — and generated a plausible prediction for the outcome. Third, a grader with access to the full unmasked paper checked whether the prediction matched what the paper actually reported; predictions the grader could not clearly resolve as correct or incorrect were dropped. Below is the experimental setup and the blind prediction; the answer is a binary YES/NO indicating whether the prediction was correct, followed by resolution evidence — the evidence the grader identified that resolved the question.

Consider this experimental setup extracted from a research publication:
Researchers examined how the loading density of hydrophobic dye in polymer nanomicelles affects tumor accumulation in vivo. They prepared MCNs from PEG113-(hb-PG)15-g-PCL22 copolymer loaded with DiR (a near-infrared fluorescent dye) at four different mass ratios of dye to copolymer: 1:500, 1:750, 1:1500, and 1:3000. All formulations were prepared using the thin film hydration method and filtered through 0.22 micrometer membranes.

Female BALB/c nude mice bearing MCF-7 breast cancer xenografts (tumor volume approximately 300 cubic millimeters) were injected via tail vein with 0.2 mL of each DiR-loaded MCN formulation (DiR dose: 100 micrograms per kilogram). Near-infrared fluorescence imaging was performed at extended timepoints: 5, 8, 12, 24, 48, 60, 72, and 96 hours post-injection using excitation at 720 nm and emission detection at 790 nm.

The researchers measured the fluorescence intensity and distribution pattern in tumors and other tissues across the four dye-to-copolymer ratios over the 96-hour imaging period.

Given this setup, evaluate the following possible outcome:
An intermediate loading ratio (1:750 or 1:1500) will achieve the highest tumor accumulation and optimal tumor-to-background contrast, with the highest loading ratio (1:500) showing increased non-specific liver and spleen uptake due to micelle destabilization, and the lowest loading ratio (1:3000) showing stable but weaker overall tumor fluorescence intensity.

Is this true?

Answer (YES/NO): NO